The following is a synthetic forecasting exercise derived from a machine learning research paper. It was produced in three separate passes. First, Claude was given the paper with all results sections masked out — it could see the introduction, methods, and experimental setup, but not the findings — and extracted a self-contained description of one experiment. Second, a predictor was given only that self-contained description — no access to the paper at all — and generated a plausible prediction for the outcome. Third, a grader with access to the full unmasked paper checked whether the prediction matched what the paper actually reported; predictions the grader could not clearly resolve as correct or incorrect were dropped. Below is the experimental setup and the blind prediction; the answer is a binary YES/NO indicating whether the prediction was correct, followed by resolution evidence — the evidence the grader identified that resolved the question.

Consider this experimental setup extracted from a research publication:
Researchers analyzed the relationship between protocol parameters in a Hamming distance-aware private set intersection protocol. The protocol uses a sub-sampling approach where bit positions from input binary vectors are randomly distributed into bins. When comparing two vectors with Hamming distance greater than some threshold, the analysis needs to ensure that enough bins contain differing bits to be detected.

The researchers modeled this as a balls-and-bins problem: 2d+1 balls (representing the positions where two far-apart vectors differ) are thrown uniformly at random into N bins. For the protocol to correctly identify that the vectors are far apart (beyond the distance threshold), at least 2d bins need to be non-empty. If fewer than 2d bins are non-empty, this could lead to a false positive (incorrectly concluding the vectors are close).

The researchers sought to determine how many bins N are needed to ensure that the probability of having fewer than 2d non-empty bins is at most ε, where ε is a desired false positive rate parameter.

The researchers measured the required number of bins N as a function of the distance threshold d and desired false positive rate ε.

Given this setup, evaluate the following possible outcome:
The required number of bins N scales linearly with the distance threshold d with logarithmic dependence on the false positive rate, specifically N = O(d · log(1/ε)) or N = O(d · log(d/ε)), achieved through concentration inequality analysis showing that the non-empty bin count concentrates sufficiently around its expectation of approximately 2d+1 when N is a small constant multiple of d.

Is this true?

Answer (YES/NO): NO